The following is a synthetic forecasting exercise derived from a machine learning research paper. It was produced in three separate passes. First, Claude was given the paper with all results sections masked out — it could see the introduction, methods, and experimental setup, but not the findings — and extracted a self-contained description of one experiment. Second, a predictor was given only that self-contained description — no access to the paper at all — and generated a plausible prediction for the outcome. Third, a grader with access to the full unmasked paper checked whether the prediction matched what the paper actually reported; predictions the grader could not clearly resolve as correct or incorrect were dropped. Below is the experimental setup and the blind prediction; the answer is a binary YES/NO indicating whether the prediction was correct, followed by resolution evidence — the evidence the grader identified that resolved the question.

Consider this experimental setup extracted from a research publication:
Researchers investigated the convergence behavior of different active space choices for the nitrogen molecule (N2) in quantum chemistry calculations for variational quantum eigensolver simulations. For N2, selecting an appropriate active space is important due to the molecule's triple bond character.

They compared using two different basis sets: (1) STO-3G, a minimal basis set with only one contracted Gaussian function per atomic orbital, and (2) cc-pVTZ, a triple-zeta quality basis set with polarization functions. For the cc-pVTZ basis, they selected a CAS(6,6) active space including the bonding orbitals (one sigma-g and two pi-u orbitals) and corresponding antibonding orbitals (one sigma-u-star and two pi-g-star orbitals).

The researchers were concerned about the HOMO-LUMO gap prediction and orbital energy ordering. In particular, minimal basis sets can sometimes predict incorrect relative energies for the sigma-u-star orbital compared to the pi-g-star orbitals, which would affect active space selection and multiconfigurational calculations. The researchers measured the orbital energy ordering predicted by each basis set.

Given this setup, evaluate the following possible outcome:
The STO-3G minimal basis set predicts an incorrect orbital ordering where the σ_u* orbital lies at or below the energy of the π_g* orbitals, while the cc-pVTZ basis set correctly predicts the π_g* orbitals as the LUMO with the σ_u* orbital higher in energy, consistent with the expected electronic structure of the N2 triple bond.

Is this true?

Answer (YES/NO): NO